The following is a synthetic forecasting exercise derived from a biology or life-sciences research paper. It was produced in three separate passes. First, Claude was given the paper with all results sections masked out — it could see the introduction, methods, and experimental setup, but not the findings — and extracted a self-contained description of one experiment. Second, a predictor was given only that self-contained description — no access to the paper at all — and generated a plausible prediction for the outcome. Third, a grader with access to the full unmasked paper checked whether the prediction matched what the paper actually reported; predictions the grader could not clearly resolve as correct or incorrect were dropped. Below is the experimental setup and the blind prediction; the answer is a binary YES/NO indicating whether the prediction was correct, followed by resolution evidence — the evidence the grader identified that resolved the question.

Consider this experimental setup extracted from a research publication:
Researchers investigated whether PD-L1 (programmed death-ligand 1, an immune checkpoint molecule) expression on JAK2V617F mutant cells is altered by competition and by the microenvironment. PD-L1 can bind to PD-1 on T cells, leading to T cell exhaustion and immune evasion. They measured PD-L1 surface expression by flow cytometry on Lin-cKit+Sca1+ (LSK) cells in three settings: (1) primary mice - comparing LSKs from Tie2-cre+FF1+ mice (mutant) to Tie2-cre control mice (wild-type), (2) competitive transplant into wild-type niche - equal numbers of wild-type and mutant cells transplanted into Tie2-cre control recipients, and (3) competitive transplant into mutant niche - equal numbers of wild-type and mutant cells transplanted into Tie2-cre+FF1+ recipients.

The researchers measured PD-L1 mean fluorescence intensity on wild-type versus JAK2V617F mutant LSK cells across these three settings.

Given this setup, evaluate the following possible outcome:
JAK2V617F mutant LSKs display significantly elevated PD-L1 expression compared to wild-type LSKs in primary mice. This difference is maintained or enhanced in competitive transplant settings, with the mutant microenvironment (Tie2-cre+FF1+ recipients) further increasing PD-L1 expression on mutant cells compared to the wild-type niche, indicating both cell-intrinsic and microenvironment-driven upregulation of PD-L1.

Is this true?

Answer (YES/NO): NO